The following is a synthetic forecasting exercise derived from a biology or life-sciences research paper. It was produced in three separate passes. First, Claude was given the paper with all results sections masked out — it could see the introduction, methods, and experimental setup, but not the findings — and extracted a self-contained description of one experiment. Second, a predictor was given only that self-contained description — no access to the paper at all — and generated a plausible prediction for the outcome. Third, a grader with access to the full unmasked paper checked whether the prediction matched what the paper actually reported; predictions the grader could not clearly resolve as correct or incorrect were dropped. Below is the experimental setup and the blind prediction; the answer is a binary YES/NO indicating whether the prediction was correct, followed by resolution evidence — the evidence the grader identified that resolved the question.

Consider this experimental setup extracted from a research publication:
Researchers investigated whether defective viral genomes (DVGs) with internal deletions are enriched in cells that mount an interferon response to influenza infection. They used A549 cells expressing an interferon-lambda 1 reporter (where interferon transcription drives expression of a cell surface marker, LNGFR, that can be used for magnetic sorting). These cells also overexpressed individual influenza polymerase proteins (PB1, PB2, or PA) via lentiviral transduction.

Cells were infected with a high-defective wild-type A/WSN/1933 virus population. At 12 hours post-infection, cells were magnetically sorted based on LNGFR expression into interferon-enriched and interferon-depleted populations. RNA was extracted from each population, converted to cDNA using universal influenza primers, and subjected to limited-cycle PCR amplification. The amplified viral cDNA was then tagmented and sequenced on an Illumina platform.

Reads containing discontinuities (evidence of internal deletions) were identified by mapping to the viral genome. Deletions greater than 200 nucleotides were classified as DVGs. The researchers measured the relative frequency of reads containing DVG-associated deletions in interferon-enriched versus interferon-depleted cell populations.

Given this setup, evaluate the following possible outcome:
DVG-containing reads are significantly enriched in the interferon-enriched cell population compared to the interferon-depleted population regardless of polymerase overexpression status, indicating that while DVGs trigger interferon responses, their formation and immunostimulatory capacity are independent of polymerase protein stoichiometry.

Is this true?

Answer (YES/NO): NO